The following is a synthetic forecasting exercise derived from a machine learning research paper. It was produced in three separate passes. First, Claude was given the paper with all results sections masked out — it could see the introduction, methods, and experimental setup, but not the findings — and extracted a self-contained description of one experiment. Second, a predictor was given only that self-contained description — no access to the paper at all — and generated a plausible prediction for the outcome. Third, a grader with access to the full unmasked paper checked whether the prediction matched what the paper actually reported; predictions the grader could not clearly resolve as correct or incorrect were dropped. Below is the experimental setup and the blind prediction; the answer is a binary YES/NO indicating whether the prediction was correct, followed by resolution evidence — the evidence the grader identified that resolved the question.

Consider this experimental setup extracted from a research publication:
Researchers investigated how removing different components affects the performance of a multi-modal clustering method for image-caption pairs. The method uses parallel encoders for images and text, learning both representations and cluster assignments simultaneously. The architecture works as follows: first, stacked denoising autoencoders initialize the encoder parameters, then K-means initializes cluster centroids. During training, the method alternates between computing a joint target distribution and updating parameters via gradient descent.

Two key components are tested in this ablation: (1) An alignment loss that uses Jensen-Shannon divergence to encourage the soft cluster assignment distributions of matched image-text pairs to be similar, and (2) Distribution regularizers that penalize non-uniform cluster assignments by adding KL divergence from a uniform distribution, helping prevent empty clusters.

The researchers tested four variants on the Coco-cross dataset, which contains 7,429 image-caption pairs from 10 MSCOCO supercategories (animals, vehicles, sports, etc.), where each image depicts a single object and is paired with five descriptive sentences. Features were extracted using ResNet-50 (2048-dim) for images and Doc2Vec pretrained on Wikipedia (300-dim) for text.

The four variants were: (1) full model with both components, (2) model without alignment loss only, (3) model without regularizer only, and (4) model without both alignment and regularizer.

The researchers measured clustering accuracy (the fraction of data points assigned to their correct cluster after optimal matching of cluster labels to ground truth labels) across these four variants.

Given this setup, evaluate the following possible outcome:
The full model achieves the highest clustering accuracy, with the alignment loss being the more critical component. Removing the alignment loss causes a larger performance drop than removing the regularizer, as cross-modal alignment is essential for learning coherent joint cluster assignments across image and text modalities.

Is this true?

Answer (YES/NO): NO